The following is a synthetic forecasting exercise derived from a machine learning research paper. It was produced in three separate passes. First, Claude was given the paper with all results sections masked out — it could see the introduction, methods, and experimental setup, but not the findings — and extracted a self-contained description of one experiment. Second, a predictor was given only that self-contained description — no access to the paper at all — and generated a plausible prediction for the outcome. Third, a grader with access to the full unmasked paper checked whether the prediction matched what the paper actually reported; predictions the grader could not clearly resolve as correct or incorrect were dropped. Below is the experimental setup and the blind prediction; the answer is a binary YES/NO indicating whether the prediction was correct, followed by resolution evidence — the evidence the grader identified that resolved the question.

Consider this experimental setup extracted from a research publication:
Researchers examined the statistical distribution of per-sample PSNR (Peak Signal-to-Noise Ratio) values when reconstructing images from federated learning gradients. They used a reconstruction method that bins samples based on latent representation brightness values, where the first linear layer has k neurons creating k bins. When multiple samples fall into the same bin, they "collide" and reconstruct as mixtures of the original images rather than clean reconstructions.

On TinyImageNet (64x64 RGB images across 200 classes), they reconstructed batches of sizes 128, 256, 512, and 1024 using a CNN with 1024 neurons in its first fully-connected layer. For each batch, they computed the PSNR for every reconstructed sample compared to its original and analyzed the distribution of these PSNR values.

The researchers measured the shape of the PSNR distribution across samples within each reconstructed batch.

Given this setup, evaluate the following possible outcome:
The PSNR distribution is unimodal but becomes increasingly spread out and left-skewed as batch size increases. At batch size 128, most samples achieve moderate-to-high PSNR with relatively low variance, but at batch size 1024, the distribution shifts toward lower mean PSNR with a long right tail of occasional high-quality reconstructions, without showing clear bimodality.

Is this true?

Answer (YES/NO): NO